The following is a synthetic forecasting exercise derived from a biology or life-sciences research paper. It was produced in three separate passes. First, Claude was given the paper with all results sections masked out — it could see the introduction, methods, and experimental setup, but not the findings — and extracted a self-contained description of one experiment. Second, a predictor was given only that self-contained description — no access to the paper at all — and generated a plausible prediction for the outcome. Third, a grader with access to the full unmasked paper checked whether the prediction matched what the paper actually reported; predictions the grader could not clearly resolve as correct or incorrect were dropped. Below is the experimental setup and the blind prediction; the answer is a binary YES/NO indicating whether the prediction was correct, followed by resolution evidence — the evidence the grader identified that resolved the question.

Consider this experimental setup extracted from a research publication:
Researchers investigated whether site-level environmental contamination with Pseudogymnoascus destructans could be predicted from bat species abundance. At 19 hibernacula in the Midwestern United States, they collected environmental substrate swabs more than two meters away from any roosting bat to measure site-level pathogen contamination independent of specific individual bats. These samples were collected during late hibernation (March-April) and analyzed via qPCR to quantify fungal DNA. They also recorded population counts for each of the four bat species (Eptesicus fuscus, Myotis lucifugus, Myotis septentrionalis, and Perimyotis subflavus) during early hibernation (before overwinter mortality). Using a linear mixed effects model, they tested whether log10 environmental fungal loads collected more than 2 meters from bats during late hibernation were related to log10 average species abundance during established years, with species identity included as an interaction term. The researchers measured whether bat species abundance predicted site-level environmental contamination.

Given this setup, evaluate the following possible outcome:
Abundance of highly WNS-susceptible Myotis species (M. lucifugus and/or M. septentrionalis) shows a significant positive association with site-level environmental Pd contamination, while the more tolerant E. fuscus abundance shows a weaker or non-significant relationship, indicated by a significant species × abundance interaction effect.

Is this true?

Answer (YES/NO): NO